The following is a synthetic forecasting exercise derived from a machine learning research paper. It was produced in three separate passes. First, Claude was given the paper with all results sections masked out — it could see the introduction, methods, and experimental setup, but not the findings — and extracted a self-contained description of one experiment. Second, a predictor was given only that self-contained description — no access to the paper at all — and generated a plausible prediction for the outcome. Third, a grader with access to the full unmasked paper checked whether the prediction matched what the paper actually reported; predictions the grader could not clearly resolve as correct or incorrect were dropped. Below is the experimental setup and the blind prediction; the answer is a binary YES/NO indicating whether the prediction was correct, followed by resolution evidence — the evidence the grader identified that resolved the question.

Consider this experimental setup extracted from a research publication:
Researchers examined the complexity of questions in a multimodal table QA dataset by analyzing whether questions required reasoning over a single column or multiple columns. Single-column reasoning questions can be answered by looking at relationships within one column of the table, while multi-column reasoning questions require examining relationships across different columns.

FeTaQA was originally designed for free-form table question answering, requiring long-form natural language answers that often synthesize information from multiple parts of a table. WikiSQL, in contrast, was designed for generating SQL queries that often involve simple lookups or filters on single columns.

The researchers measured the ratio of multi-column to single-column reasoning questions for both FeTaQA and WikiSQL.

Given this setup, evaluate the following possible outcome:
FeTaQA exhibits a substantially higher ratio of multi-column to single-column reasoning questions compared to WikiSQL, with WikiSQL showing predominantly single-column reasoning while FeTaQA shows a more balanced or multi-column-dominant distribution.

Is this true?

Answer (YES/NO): YES